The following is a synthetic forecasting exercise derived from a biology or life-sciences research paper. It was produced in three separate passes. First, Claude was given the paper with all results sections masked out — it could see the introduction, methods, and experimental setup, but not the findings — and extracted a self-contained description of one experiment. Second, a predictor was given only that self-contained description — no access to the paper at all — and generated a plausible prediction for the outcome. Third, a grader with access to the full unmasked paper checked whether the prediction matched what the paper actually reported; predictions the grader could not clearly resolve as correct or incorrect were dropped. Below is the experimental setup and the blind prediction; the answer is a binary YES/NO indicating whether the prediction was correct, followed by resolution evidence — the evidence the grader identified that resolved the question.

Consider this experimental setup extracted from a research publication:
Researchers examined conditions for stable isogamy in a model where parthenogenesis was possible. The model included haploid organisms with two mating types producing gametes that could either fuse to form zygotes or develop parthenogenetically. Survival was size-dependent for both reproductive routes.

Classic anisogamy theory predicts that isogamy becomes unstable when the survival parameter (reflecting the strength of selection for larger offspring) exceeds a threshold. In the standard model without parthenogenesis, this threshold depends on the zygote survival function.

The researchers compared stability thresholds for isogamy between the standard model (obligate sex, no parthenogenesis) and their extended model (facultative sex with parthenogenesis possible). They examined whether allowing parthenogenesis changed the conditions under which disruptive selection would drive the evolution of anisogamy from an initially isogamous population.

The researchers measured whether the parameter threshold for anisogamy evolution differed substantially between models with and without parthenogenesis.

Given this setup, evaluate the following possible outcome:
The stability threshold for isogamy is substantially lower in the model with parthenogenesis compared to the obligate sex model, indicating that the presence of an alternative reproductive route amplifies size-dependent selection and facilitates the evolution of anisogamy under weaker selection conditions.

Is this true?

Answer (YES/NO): NO